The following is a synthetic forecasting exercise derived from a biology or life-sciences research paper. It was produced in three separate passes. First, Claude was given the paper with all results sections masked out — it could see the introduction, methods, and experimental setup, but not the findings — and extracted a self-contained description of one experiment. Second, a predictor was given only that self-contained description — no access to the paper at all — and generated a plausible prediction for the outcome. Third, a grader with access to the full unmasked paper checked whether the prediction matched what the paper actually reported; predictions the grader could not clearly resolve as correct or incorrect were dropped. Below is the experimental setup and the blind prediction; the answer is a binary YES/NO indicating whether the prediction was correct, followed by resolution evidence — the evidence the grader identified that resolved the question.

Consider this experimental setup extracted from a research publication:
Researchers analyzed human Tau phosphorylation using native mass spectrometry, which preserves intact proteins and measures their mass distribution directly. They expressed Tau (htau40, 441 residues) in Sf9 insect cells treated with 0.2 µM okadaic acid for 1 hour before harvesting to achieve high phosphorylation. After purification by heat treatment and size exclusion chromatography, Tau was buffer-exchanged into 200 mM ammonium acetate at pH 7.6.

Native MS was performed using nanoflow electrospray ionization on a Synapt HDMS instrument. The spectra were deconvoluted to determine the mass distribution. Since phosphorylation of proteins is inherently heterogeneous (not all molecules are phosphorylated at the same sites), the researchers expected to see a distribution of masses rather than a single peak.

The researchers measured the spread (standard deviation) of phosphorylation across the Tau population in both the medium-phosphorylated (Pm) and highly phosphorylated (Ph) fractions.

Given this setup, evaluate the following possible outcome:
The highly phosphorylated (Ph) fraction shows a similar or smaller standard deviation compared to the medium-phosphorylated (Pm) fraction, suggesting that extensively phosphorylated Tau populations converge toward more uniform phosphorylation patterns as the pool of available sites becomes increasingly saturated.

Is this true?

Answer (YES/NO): NO